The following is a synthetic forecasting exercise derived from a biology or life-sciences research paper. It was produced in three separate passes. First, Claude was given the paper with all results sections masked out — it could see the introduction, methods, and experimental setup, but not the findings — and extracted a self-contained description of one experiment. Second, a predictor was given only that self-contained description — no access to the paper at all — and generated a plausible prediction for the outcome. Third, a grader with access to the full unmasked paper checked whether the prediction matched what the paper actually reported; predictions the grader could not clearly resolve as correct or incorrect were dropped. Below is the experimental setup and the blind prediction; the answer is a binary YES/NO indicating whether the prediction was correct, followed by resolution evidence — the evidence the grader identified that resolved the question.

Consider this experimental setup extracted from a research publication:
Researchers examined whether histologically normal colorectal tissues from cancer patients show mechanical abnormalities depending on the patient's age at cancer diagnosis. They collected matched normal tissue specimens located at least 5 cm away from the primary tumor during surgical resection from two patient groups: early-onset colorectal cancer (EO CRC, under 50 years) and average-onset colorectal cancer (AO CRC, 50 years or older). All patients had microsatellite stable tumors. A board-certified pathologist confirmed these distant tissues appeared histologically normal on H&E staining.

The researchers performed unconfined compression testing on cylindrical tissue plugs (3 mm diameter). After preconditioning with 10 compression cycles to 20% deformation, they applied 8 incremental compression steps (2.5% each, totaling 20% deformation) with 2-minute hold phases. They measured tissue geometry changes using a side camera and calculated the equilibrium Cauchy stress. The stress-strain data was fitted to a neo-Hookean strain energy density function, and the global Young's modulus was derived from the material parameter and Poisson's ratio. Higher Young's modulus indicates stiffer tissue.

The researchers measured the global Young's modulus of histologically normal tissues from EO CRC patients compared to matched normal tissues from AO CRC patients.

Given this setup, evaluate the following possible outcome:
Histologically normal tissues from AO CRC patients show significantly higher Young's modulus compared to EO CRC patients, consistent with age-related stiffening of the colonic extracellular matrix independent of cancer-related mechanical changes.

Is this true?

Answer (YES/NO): NO